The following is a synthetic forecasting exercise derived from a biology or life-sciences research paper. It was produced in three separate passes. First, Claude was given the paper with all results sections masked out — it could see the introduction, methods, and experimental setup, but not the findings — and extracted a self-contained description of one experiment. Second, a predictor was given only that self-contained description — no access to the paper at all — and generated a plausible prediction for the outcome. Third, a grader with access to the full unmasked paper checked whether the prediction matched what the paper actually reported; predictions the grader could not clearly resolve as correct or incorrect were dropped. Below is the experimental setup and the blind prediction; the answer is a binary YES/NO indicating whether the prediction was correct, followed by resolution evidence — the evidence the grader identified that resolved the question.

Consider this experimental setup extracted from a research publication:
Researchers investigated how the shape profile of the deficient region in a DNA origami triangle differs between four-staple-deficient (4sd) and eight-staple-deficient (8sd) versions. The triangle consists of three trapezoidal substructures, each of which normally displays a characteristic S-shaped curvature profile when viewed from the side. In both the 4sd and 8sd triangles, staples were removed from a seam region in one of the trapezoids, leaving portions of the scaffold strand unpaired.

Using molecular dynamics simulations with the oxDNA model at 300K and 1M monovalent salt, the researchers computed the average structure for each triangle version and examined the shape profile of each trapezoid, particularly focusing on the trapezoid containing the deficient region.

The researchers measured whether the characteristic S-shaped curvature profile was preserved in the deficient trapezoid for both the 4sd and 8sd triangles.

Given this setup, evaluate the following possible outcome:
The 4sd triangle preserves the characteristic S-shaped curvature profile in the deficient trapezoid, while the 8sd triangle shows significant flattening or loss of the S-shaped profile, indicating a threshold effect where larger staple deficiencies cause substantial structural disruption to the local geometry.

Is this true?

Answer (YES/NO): YES